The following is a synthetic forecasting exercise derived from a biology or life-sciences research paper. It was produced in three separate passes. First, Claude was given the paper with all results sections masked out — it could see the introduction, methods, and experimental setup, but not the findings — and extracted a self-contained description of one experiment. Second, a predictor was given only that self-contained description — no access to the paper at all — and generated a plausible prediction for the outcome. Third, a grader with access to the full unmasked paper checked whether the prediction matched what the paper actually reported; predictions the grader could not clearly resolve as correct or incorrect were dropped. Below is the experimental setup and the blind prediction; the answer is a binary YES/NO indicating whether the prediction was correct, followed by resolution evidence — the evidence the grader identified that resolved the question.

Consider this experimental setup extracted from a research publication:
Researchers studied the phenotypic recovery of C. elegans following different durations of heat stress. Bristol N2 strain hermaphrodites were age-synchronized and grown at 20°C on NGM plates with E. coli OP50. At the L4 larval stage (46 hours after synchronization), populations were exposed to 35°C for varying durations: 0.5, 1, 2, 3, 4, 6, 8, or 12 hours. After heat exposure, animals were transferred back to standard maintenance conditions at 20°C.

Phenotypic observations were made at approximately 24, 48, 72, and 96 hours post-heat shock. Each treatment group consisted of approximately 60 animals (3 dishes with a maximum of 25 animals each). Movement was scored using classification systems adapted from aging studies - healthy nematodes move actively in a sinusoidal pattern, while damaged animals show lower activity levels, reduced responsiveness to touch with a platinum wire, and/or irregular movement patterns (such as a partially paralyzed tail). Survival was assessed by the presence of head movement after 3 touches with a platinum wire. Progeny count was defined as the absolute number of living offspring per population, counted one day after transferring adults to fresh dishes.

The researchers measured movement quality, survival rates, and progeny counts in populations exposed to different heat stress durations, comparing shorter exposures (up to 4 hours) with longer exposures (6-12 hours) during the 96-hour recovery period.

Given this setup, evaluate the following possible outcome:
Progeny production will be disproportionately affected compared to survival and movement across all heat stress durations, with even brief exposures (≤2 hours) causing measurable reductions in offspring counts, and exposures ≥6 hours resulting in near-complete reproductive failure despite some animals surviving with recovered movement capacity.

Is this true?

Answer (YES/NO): NO